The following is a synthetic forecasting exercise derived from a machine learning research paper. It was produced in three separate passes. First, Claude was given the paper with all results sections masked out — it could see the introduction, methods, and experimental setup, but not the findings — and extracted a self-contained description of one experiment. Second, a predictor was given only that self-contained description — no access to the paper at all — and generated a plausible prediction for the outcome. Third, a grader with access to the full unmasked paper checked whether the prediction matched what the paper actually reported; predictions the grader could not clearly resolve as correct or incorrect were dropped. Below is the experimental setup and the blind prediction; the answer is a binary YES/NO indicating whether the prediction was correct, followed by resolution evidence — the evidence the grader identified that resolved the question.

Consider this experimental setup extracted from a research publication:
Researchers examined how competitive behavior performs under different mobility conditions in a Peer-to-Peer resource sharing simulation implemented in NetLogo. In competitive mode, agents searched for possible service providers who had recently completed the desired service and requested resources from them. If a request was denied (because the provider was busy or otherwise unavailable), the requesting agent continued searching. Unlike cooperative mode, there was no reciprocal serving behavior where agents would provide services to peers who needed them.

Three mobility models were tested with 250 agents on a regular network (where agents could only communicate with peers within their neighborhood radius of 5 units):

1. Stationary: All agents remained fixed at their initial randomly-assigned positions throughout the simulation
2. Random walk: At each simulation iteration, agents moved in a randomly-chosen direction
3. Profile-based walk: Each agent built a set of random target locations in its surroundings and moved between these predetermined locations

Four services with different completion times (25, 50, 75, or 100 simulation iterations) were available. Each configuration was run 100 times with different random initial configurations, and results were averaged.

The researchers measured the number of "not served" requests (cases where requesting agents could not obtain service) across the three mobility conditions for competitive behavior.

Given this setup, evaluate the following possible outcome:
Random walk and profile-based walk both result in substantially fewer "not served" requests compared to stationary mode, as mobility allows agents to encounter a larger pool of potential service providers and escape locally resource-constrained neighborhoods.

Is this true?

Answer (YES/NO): YES